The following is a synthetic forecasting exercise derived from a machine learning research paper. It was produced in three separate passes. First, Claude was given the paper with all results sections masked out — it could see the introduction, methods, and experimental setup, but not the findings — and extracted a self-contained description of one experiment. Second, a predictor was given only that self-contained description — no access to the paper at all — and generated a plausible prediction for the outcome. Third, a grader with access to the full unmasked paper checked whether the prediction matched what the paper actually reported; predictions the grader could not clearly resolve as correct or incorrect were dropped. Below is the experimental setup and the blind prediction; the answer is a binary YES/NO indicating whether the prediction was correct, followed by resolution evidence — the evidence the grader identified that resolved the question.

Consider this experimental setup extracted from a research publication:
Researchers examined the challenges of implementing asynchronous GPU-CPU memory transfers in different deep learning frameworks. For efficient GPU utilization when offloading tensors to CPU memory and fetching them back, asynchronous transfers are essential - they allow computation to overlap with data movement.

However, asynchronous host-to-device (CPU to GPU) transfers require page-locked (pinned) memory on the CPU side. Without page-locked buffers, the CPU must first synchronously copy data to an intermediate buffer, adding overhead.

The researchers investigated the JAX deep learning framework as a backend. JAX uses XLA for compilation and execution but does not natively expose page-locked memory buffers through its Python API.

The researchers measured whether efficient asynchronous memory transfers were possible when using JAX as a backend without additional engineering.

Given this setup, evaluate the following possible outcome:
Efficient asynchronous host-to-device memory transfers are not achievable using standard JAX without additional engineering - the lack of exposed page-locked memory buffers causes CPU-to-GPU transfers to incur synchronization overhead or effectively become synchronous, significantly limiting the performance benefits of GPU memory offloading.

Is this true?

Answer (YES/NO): YES